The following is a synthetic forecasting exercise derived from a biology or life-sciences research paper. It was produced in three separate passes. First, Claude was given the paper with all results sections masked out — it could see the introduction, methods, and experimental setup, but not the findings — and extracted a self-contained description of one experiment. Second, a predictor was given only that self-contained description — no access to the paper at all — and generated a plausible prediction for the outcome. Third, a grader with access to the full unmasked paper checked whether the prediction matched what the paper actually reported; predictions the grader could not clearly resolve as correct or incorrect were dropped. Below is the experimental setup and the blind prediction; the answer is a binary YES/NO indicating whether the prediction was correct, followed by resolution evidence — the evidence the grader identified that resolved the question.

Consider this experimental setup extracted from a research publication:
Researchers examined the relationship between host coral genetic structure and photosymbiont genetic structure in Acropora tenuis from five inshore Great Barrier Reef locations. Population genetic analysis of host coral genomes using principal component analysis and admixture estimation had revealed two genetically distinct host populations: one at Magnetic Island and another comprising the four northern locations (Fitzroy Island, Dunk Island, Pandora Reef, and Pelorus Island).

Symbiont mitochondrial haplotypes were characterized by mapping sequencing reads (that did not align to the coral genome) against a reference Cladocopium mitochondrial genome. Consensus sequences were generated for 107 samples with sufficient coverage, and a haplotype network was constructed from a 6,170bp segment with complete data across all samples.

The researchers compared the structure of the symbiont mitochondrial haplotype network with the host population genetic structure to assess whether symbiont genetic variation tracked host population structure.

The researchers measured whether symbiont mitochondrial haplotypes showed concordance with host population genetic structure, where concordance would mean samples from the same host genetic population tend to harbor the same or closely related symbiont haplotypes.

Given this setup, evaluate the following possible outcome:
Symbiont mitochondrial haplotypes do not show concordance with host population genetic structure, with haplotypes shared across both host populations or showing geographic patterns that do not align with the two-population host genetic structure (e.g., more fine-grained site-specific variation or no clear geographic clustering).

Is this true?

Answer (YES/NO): YES